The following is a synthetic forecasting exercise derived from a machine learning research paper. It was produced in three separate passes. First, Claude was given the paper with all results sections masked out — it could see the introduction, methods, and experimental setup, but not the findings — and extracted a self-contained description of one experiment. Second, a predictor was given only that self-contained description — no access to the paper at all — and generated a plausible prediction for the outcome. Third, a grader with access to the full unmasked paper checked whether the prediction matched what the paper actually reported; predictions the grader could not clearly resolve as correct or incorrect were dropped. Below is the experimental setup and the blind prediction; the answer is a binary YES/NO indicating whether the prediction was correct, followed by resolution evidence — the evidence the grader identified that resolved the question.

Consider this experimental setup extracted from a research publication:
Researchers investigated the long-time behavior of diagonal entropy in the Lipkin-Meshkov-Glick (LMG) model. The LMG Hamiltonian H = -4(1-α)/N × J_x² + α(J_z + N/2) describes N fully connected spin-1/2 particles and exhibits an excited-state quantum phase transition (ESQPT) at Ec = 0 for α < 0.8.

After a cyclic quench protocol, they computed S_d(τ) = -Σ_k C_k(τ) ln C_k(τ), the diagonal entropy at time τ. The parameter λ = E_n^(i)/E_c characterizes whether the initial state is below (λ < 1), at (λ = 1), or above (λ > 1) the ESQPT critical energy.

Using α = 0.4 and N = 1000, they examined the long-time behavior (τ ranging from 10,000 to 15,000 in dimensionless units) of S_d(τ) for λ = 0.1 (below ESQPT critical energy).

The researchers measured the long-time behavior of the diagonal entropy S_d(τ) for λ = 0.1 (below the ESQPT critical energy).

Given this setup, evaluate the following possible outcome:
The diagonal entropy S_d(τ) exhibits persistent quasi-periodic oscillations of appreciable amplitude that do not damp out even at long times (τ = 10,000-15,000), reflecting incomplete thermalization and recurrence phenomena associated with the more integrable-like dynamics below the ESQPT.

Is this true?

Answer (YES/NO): NO